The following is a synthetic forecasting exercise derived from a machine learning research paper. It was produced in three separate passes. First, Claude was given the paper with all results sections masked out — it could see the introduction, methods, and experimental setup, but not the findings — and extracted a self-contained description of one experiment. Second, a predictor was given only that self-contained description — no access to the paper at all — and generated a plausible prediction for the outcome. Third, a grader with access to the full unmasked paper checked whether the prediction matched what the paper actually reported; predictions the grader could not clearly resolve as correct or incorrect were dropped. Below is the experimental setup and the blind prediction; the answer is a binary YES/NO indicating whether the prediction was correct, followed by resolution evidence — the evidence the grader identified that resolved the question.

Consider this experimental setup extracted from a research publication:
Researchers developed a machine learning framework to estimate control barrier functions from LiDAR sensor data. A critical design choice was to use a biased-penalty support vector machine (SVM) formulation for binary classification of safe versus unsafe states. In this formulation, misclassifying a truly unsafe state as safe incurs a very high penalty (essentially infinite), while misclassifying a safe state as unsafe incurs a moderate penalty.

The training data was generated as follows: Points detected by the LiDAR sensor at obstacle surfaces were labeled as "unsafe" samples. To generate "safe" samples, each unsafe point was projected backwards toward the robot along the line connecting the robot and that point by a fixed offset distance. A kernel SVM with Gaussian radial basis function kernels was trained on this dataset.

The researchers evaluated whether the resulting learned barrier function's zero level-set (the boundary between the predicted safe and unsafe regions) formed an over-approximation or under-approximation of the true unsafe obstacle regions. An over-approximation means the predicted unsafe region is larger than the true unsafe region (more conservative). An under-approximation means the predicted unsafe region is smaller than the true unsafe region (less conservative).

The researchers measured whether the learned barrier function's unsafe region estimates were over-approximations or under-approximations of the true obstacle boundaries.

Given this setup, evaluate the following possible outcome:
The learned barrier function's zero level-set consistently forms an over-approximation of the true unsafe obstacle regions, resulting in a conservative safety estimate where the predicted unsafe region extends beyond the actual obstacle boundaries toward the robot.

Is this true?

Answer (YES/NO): YES